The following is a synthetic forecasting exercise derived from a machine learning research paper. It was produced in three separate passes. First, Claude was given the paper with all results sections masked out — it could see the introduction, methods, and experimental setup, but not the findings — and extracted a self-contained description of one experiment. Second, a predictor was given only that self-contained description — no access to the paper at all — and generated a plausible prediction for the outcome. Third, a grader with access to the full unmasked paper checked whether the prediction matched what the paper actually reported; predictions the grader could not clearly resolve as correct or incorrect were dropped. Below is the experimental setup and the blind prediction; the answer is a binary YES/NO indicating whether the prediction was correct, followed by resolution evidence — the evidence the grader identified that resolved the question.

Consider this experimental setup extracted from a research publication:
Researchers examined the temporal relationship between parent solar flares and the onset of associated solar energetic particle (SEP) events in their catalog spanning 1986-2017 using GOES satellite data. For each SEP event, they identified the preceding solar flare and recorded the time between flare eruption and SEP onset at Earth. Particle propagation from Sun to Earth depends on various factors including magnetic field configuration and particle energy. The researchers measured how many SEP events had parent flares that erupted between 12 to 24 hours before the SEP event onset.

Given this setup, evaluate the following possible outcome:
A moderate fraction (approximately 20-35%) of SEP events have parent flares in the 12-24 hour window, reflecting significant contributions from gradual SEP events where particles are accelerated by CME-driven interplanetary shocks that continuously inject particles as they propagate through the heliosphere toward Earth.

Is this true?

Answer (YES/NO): NO